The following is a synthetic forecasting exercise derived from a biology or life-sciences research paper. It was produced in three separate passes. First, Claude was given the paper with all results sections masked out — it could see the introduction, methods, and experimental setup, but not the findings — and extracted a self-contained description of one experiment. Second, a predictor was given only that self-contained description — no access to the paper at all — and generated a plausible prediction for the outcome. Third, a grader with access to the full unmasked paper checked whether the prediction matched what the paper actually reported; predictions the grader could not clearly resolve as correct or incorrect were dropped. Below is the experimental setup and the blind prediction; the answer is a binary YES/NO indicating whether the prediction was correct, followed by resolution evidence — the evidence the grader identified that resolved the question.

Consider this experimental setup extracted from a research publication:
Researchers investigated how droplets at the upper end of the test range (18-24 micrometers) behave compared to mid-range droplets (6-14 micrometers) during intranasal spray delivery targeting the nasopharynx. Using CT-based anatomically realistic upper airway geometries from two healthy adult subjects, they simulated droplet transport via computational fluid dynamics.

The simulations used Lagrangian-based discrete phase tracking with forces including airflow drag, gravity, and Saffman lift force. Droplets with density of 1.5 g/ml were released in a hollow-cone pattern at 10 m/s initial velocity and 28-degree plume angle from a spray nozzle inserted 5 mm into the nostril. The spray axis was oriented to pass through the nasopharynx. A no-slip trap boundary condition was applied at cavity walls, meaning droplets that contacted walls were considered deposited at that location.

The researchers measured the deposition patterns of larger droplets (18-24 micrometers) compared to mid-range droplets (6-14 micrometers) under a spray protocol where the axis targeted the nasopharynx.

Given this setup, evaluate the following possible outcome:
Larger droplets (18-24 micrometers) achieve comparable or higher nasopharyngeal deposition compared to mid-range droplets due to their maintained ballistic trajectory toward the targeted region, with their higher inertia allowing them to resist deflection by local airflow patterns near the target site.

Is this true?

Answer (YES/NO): NO